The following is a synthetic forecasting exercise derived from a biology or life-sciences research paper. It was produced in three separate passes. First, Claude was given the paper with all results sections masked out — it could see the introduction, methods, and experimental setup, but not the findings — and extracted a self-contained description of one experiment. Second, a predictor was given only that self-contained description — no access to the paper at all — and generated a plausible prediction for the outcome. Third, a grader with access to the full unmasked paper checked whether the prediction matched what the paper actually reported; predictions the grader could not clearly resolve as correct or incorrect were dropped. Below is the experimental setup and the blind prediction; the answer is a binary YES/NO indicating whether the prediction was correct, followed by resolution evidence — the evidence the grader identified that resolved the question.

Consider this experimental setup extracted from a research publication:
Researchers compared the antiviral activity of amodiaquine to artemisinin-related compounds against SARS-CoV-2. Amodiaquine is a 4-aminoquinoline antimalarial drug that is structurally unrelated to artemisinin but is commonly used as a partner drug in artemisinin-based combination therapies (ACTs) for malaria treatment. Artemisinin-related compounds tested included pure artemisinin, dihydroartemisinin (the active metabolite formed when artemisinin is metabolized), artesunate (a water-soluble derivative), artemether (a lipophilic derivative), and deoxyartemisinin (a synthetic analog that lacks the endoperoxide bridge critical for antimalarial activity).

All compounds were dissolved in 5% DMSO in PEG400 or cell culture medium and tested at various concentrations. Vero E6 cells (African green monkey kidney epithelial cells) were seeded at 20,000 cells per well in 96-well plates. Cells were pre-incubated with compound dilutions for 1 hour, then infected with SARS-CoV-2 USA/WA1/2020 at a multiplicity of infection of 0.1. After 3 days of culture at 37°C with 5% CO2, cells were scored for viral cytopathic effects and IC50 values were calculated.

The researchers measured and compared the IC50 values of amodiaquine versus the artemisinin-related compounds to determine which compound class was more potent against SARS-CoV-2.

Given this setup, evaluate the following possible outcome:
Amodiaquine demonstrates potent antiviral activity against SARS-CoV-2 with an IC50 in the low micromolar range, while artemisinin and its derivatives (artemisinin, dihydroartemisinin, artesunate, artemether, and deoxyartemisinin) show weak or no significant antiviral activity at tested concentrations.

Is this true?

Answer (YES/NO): NO